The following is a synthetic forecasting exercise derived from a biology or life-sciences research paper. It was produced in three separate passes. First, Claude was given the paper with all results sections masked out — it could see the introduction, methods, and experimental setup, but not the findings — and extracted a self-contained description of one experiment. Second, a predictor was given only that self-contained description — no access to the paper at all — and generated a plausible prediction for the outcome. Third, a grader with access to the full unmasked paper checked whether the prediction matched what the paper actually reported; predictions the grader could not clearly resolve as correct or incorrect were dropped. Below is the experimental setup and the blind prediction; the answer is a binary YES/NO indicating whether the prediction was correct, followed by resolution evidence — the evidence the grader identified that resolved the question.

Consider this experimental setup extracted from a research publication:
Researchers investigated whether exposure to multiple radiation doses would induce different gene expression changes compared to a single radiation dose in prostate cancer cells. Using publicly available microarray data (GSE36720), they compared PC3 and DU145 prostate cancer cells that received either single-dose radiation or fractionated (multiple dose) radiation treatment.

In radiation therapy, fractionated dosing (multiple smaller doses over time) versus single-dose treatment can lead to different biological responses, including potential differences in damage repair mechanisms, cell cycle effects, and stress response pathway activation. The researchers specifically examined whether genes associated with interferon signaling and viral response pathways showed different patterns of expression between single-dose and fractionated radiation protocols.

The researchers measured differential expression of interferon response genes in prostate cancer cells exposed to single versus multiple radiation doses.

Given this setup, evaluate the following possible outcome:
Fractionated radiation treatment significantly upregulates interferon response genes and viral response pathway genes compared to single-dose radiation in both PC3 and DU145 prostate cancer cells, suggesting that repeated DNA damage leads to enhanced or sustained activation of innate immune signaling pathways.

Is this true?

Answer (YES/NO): NO